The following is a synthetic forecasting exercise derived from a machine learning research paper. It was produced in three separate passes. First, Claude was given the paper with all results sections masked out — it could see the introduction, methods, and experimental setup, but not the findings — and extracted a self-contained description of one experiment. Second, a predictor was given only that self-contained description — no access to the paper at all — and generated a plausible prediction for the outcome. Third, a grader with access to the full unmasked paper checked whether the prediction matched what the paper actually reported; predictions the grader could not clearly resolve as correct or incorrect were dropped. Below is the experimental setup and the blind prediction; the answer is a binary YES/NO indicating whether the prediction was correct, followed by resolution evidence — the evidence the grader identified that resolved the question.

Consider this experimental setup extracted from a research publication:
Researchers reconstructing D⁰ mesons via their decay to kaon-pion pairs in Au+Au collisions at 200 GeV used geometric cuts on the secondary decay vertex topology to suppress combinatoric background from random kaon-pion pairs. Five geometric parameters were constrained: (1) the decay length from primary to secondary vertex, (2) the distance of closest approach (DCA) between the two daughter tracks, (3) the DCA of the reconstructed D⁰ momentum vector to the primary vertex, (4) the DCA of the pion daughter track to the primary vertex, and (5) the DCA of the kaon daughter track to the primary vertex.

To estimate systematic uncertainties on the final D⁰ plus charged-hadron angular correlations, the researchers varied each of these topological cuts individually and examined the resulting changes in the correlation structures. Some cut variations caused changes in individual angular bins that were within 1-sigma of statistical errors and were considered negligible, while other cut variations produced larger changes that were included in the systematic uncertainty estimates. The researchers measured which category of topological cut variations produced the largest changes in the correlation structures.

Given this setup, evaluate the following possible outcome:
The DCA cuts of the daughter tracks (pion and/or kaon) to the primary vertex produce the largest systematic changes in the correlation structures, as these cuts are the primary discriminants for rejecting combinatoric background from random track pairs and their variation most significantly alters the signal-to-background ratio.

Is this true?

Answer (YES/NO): YES